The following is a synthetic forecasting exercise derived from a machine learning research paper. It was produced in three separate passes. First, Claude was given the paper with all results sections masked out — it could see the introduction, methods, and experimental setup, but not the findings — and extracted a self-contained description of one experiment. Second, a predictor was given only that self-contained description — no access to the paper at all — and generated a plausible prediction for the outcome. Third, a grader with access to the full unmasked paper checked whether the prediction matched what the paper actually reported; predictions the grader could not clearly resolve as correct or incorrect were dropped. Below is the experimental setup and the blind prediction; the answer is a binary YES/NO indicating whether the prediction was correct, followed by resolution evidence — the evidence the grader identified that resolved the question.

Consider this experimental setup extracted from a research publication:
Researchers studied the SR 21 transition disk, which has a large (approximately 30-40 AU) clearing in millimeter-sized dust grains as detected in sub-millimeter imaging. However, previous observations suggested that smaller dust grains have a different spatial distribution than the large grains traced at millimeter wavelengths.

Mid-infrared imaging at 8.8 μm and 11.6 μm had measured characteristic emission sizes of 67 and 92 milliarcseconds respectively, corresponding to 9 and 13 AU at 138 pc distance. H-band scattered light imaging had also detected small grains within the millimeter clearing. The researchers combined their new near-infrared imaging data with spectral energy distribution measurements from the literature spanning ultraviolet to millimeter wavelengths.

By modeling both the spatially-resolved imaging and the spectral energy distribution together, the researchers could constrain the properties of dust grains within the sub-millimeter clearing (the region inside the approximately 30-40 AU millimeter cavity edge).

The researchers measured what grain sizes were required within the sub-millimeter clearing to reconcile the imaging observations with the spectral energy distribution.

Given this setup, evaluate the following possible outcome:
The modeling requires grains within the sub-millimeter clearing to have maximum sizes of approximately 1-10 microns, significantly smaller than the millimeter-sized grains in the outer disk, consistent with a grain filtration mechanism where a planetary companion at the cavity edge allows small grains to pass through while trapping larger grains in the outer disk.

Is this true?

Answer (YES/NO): NO